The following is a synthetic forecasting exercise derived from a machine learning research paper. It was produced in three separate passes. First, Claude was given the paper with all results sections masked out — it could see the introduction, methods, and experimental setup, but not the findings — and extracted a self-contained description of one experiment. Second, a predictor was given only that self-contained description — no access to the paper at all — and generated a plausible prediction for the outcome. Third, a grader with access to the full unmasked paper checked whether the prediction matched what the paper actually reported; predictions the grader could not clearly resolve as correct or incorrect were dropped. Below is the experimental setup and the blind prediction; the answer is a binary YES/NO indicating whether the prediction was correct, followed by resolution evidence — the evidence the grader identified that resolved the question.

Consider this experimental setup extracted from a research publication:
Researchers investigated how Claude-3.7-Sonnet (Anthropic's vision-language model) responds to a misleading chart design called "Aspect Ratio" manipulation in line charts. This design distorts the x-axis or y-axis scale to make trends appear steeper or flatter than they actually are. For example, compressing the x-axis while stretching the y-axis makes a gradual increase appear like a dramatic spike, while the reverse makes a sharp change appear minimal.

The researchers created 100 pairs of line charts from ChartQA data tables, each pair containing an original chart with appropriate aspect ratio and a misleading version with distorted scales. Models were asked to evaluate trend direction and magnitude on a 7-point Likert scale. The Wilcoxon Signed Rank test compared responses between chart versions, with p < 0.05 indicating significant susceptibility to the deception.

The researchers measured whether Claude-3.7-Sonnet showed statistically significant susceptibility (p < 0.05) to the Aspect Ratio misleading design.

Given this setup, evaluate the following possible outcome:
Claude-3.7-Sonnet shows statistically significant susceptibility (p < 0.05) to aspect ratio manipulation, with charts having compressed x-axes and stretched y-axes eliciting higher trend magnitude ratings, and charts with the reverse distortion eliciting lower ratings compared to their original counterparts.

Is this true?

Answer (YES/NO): NO